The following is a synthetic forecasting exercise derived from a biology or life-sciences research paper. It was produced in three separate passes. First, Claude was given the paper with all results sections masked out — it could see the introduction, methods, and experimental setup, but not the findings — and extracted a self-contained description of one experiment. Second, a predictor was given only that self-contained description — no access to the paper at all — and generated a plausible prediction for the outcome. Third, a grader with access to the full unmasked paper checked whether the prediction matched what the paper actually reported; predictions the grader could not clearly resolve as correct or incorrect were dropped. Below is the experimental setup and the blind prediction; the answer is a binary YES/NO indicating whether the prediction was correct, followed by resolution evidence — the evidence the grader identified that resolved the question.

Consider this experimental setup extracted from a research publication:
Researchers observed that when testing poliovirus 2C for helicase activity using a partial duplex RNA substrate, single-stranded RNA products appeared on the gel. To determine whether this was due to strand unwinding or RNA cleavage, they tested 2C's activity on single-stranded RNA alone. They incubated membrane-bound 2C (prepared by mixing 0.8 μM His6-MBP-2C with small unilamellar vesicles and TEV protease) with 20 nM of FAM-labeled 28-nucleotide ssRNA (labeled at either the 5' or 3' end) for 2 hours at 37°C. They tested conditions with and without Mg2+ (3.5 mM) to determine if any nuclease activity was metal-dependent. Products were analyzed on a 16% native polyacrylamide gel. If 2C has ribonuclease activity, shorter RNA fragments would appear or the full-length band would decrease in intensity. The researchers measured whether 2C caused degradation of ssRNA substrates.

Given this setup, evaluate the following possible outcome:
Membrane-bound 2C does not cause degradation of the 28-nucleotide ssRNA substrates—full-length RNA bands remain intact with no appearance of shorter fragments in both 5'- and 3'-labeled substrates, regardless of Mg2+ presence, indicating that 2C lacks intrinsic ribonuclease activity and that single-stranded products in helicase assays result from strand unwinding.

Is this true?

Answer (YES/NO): NO